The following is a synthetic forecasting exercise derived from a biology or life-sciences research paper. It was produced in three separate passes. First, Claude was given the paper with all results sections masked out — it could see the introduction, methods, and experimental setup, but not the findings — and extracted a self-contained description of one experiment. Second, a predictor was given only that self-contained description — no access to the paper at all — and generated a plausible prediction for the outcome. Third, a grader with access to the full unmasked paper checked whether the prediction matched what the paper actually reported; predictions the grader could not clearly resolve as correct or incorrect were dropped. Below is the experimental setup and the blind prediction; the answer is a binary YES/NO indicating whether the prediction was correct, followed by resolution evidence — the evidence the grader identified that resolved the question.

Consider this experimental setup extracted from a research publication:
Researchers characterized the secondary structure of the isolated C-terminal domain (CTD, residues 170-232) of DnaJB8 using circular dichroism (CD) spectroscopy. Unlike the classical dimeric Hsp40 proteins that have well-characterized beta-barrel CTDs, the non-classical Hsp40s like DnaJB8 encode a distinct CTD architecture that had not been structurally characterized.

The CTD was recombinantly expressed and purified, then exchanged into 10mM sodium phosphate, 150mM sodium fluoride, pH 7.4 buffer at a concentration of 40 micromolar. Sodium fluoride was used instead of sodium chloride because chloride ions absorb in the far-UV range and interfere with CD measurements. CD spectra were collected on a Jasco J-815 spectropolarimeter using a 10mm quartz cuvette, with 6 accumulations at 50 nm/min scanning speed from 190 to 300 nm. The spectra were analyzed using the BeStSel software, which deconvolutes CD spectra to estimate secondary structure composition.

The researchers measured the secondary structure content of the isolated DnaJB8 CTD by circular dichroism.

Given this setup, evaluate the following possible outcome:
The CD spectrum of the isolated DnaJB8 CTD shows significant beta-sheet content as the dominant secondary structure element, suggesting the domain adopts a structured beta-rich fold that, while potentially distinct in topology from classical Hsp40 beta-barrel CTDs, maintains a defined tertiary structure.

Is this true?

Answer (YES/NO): YES